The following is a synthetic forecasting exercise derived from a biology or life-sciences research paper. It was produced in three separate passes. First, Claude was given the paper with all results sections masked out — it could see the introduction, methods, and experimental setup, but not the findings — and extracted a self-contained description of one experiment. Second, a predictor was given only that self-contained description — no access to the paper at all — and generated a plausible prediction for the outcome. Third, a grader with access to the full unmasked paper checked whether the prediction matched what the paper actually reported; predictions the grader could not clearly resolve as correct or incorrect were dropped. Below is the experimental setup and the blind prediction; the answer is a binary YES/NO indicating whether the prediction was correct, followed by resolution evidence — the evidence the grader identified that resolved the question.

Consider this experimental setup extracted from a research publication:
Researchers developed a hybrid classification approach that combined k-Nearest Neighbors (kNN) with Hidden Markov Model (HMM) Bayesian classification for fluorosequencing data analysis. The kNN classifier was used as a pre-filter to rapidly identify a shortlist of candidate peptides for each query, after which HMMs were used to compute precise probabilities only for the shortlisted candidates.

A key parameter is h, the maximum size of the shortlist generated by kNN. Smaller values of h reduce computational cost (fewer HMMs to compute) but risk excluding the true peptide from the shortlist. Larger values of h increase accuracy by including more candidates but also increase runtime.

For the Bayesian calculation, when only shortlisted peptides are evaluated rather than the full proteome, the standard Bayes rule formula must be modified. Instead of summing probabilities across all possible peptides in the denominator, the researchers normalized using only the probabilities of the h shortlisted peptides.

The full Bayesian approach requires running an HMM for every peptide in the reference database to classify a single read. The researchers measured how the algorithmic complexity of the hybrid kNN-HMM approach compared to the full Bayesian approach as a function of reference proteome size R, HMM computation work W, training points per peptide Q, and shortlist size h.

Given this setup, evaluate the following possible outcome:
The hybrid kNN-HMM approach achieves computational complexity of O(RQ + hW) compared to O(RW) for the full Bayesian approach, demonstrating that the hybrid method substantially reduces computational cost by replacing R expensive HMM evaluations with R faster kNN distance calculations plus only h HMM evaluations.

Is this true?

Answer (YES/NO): NO